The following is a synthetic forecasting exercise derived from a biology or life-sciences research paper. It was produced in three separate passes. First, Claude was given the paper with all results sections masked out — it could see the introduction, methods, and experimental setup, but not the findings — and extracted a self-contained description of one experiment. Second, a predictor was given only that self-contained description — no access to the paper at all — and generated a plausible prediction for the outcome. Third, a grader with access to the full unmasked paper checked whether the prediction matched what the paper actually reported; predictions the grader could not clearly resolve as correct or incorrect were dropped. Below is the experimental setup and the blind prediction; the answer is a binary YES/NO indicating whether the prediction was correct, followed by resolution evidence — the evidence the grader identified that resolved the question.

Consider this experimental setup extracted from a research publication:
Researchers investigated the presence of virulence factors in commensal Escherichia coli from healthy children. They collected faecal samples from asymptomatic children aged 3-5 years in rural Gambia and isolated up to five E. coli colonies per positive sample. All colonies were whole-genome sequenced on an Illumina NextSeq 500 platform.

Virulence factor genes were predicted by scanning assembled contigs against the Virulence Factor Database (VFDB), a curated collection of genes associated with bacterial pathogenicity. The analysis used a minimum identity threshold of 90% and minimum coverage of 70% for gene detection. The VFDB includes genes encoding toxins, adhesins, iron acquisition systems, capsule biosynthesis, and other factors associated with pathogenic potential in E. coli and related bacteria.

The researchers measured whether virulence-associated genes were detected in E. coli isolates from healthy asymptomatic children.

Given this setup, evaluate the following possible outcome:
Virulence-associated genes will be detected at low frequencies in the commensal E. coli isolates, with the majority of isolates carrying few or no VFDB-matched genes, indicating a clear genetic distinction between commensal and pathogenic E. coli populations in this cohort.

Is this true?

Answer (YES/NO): NO